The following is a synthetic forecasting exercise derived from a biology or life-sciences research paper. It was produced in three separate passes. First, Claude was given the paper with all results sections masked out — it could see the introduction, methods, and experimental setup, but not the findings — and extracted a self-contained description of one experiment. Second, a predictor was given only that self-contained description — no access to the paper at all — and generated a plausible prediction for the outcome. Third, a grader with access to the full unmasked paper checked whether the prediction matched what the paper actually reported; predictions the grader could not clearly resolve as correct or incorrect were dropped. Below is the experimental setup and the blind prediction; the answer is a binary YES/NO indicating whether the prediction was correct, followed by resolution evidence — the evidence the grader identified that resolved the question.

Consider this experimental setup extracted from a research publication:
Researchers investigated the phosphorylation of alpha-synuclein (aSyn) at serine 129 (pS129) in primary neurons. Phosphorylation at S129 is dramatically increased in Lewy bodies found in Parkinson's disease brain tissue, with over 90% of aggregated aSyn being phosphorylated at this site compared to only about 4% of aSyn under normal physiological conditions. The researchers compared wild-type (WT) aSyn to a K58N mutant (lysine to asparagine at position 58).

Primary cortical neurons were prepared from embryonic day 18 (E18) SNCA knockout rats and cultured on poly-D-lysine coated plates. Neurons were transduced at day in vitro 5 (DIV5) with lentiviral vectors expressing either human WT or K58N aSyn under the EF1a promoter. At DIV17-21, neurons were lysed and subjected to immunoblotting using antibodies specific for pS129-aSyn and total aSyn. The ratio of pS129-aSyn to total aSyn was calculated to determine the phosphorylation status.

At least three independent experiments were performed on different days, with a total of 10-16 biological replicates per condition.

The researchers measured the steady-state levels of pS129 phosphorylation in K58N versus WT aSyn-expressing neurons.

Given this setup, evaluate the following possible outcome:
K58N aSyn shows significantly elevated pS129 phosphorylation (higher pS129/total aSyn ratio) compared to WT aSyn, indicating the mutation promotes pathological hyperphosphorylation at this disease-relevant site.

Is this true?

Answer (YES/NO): NO